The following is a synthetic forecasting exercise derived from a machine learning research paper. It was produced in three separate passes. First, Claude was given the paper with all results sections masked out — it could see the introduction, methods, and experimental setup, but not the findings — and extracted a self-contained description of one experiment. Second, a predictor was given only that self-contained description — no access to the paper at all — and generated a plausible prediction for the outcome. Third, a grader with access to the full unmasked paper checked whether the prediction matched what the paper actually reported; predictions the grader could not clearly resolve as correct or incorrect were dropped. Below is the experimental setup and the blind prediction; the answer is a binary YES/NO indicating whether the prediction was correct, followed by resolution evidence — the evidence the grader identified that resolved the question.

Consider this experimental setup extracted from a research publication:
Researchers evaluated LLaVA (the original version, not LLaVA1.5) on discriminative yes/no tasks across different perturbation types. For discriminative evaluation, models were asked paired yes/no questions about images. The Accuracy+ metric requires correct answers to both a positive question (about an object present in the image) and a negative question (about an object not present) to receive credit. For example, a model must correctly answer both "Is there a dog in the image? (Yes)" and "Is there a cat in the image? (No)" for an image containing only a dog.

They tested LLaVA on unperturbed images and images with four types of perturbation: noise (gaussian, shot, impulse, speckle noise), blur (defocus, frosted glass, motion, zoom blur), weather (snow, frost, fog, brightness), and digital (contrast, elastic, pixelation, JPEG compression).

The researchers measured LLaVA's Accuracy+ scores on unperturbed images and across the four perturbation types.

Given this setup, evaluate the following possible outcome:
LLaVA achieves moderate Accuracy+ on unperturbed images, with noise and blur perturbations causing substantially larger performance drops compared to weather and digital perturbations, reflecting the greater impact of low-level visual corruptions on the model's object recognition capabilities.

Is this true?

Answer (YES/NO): NO